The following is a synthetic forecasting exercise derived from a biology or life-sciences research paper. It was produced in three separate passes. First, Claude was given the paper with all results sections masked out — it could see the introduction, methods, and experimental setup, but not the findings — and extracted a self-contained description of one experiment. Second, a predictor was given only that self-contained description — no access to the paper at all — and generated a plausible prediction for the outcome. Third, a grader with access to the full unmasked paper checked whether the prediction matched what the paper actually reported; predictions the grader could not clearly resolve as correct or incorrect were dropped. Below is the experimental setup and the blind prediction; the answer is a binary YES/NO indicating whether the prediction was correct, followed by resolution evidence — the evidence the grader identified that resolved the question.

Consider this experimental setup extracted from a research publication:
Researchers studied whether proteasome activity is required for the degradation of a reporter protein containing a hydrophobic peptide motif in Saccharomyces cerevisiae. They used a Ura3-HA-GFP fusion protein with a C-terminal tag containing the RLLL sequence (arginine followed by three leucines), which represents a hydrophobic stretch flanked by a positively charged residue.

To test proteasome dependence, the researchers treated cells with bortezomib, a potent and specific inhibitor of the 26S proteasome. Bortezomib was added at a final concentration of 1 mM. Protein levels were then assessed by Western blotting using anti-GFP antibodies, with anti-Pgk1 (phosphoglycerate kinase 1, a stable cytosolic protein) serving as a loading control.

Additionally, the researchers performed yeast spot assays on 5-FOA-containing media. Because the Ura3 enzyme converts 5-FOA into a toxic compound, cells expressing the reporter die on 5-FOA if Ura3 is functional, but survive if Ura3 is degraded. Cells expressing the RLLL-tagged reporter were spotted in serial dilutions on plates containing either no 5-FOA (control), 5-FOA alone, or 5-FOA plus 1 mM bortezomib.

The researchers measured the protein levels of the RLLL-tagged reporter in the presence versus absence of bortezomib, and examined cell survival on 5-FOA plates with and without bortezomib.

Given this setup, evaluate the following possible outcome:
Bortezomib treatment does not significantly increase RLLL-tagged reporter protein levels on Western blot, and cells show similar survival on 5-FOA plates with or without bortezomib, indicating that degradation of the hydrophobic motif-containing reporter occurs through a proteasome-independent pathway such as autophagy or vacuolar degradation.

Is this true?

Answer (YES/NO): NO